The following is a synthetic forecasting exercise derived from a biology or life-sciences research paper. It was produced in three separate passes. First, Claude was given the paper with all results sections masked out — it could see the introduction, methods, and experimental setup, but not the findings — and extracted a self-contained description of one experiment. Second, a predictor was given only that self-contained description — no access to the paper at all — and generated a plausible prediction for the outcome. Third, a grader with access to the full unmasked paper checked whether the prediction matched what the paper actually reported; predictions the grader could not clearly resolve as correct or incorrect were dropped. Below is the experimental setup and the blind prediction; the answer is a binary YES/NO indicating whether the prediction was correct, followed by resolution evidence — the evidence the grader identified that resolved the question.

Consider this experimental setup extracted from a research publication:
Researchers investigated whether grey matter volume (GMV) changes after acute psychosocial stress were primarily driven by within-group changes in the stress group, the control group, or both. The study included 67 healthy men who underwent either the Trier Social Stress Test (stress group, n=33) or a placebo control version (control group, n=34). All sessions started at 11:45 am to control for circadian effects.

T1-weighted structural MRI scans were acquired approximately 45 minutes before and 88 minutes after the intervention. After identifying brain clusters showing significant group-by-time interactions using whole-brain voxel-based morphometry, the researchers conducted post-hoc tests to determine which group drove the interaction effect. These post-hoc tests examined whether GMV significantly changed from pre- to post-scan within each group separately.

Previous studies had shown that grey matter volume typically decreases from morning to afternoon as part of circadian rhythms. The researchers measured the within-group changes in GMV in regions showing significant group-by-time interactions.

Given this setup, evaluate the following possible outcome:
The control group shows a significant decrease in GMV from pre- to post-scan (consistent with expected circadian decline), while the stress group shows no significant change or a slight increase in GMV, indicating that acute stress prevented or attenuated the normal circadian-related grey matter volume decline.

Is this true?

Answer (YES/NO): NO